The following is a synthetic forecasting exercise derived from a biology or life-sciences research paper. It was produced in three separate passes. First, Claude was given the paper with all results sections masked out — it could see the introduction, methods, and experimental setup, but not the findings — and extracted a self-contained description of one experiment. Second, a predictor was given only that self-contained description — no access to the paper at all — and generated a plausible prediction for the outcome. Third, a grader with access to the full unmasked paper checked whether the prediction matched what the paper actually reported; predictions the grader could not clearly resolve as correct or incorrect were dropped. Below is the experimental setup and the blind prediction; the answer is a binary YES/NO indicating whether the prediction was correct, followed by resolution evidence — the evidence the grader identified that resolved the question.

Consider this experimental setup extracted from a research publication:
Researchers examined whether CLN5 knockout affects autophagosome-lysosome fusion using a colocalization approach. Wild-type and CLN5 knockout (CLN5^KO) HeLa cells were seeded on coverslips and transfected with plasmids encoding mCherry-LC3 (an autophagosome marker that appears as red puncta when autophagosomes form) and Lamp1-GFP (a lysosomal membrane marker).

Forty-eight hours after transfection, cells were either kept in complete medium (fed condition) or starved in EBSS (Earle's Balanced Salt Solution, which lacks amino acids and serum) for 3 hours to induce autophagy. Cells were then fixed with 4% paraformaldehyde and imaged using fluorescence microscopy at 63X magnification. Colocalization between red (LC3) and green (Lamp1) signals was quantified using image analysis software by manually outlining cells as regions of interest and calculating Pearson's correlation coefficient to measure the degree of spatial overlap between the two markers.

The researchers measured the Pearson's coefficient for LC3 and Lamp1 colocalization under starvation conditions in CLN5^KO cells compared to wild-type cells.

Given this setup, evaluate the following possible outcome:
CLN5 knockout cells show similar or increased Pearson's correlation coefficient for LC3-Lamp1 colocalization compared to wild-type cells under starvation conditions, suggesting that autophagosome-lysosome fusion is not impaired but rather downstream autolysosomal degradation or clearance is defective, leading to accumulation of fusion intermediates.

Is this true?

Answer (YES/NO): NO